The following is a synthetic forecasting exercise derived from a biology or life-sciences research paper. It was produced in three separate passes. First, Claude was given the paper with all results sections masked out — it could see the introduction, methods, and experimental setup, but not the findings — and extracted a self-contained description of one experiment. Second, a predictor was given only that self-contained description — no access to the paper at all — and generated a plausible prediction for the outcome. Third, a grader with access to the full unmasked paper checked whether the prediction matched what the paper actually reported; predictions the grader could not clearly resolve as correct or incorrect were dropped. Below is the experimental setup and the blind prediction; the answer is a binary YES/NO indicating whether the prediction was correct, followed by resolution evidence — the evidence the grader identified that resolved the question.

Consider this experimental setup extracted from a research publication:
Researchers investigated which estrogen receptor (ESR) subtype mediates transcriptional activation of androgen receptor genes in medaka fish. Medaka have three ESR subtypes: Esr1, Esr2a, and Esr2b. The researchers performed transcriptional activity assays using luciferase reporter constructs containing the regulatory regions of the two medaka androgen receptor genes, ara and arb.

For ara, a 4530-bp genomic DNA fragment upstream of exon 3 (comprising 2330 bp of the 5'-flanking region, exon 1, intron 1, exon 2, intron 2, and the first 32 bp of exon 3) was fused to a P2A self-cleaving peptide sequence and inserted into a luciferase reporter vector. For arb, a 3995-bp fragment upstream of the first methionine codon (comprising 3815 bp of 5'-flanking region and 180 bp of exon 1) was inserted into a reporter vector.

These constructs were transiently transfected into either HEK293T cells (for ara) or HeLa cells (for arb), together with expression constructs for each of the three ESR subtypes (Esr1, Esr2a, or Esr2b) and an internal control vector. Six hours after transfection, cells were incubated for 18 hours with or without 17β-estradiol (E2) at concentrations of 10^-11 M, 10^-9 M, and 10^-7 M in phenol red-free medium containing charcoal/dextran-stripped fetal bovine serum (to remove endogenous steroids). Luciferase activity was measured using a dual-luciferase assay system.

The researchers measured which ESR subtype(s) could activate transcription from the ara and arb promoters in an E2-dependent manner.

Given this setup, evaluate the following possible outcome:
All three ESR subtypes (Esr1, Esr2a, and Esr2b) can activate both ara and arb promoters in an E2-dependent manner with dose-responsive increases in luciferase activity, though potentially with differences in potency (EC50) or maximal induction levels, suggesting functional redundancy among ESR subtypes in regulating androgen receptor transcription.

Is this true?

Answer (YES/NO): YES